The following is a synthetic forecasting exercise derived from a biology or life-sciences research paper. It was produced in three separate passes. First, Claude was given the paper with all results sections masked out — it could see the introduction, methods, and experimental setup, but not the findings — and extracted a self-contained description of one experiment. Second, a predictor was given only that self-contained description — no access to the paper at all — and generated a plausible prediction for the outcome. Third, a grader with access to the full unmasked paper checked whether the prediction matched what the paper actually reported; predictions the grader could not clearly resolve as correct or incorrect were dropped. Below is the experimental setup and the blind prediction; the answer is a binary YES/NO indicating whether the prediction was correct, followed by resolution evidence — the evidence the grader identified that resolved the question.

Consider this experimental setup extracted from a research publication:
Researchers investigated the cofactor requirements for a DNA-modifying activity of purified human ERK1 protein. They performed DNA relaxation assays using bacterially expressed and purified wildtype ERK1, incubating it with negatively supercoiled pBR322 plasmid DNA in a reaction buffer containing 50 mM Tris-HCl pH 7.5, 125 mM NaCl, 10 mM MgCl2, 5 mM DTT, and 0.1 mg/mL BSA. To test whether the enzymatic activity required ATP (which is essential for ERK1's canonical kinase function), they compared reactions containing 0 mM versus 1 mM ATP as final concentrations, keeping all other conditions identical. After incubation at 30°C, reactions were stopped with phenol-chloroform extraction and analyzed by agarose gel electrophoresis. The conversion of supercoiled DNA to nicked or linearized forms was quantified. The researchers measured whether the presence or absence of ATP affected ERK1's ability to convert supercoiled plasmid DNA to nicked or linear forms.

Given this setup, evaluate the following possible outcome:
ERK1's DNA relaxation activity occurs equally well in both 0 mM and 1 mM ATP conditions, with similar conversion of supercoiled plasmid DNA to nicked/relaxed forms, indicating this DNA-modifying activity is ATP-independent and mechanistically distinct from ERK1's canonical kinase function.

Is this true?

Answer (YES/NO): YES